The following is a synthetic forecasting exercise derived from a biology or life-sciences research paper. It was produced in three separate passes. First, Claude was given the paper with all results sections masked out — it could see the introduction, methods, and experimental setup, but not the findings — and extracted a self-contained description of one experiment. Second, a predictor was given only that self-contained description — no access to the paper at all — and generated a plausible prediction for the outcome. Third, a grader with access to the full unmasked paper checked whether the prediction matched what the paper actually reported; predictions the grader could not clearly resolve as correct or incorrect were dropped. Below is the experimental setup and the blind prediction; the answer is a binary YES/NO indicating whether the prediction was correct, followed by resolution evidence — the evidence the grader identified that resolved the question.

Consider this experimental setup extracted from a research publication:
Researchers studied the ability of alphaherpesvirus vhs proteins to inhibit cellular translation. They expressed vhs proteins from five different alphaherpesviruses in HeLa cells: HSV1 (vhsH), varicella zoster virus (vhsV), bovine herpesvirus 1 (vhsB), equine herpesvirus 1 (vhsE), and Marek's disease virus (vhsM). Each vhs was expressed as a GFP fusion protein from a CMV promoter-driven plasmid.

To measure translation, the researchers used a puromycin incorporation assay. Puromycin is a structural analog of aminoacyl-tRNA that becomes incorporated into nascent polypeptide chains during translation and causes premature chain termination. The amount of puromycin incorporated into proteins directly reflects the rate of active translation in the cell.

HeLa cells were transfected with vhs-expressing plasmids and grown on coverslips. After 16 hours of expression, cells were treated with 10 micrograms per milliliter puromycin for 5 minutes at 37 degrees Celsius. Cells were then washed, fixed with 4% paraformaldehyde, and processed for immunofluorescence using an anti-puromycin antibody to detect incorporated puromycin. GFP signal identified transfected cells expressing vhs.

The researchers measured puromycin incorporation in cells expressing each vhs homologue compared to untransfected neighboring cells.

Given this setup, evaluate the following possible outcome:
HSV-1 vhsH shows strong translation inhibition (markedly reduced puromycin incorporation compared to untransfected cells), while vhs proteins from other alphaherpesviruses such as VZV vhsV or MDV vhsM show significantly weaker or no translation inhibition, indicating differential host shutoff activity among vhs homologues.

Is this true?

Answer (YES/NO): NO